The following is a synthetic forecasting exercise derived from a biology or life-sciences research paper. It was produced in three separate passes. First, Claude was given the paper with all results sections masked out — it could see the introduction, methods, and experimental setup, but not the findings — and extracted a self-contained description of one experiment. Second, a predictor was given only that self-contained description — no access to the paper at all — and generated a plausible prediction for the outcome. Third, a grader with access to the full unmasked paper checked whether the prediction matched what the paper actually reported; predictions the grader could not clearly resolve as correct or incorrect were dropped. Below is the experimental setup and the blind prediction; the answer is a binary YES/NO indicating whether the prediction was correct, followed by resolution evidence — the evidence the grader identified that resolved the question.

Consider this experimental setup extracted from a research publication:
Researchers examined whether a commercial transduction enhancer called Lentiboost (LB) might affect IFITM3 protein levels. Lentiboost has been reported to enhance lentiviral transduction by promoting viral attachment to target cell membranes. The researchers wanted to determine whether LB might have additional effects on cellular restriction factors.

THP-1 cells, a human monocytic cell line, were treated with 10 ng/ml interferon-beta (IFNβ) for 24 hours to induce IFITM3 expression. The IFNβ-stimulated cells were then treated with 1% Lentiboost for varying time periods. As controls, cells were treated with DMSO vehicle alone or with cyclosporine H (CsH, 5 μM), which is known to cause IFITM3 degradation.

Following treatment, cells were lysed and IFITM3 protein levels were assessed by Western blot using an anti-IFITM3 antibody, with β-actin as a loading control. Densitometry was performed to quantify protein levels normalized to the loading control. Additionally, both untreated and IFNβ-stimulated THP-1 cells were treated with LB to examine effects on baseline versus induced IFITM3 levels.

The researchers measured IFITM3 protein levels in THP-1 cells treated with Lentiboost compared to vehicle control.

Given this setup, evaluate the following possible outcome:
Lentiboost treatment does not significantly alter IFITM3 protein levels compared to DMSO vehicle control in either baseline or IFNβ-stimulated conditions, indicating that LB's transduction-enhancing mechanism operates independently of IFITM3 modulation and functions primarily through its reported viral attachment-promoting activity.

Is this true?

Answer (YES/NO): NO